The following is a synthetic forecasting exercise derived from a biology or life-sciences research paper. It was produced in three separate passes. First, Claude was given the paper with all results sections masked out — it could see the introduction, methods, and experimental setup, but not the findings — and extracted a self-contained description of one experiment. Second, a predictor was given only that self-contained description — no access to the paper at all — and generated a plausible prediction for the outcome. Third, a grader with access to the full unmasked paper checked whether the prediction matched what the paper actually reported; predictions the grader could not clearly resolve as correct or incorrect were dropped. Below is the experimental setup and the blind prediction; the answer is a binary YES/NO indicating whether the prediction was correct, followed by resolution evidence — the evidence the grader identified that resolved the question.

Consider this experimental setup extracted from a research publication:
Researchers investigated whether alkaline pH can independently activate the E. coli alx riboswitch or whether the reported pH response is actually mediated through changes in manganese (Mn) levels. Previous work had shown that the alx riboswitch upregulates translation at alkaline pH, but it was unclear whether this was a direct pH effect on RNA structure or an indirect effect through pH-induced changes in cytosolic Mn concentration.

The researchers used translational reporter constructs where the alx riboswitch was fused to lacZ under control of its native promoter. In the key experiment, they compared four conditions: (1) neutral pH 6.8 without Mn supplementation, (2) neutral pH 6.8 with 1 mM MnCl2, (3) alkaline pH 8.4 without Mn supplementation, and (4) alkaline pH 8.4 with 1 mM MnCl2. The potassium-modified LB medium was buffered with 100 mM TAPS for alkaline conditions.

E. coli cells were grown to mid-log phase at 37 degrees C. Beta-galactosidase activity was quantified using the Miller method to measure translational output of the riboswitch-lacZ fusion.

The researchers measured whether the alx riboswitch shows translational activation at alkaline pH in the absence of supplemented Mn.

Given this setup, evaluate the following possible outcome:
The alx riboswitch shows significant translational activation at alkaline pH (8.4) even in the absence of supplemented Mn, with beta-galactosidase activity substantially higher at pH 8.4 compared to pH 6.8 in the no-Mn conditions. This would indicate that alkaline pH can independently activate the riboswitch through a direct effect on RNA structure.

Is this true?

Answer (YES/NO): NO